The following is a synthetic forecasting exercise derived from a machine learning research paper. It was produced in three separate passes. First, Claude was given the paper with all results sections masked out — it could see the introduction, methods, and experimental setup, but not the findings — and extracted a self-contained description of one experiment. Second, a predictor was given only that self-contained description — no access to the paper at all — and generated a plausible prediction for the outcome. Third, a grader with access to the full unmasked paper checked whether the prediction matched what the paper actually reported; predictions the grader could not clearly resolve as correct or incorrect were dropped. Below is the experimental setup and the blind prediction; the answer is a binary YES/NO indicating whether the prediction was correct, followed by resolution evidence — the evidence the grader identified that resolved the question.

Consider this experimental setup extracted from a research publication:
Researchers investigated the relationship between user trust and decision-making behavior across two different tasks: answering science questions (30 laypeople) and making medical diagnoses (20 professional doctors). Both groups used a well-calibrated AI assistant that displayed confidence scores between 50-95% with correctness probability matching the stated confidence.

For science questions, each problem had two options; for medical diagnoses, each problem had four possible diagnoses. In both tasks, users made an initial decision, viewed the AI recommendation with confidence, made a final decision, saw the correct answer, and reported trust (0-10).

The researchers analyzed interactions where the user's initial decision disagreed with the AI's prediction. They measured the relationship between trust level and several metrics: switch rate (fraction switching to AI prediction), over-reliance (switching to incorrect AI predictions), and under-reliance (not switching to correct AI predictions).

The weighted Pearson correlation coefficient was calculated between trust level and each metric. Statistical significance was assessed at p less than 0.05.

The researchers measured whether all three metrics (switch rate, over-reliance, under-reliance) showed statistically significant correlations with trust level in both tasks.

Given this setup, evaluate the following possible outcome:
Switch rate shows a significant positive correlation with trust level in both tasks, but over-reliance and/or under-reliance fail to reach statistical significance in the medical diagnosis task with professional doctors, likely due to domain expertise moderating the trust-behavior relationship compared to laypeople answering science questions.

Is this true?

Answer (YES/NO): NO